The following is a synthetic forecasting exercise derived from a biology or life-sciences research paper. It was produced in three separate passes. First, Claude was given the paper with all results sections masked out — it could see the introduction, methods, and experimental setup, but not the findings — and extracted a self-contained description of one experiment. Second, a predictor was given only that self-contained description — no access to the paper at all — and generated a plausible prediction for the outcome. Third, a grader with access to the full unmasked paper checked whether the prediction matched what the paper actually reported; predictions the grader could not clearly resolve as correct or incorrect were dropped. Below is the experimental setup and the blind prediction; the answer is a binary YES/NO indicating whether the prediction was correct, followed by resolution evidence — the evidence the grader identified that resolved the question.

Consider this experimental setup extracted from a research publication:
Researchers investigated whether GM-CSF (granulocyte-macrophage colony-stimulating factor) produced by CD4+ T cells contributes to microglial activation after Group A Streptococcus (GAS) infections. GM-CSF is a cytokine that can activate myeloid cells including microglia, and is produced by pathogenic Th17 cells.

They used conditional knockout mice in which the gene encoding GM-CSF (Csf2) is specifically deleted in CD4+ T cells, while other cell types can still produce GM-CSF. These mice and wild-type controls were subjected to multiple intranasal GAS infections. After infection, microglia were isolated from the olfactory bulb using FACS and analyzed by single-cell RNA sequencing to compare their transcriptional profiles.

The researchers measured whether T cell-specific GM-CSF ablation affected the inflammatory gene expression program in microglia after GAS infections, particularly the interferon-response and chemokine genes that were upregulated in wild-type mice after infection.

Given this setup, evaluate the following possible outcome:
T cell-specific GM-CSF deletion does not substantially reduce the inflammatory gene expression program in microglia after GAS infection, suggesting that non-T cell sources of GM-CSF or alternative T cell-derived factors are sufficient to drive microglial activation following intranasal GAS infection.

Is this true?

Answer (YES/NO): NO